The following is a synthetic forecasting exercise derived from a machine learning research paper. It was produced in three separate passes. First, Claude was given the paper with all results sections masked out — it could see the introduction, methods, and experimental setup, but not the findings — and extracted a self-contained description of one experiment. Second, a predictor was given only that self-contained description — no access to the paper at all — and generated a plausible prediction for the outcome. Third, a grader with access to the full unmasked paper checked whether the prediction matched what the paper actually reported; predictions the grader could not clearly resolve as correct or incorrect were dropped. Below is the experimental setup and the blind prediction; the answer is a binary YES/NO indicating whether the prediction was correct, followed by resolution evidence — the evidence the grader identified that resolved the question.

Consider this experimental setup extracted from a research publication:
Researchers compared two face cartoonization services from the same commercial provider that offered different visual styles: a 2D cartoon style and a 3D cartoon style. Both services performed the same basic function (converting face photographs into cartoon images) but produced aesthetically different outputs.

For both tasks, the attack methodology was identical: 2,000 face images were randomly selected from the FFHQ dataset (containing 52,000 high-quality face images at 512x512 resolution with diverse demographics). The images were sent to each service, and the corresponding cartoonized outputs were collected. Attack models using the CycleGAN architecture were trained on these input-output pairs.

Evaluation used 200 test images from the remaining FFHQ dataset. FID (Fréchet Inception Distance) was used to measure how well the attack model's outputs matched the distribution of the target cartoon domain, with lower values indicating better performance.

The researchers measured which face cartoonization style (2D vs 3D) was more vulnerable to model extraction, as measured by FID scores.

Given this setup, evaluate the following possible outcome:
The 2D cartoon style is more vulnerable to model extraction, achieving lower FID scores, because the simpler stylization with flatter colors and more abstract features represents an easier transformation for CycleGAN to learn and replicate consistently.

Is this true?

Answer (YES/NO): NO